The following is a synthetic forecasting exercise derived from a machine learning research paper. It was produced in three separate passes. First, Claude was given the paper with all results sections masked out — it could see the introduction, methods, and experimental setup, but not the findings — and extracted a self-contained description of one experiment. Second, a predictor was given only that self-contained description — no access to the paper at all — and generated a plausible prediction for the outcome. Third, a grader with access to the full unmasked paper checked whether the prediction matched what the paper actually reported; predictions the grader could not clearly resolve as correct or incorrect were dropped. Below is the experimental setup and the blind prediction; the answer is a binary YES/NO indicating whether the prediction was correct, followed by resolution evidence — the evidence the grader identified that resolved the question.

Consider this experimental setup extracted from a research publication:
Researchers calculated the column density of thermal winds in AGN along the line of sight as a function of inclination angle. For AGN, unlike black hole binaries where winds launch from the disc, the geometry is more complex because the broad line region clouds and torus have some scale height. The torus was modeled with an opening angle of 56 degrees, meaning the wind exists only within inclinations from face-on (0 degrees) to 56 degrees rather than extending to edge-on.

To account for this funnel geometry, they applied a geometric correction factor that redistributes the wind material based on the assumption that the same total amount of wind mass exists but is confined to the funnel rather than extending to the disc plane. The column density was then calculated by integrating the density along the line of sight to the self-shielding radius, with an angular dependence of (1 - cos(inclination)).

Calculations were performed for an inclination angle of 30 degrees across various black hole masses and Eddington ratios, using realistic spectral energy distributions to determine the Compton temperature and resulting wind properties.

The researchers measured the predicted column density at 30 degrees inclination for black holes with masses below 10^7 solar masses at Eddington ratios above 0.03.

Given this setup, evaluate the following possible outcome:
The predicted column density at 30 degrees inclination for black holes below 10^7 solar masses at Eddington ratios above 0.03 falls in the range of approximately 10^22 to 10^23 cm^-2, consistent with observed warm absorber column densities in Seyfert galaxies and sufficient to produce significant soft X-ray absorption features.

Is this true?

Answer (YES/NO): NO